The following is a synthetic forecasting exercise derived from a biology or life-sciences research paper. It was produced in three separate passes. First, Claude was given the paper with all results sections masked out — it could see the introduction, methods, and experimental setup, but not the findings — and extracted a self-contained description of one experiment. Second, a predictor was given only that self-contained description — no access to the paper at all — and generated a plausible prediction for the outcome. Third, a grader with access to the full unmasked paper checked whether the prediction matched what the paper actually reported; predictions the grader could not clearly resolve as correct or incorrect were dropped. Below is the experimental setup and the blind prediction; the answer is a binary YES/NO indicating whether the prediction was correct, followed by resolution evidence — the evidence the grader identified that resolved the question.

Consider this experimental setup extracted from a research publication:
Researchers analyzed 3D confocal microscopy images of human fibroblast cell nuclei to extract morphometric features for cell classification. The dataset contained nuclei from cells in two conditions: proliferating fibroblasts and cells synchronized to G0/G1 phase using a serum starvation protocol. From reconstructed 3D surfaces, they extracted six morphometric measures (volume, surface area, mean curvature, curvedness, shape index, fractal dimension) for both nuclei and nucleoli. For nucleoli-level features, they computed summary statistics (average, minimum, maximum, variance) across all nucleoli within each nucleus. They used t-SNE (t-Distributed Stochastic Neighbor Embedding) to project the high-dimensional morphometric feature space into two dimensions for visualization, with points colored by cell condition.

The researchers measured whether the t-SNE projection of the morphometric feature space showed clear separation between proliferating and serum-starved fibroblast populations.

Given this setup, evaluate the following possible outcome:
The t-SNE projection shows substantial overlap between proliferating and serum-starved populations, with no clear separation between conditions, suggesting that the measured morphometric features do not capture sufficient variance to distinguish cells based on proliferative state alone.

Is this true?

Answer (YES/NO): YES